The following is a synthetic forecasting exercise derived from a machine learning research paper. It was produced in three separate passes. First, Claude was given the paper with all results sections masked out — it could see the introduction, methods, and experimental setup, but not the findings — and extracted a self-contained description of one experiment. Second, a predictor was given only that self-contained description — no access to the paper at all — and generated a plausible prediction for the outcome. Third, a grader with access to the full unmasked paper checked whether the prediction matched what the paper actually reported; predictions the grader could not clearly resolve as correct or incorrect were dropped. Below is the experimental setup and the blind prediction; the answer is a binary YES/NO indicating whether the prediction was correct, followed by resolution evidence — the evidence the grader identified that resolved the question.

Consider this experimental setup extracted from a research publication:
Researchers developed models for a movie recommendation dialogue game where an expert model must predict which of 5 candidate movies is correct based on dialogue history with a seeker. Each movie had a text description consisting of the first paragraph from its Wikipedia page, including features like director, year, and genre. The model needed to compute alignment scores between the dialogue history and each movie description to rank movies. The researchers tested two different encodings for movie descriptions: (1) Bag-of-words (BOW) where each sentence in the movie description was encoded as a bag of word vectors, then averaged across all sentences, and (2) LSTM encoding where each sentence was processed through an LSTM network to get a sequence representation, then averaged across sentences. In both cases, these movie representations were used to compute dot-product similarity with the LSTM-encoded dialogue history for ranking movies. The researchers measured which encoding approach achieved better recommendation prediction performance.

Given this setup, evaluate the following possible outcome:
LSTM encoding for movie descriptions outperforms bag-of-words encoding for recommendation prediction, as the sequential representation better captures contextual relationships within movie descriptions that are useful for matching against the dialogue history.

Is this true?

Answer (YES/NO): NO